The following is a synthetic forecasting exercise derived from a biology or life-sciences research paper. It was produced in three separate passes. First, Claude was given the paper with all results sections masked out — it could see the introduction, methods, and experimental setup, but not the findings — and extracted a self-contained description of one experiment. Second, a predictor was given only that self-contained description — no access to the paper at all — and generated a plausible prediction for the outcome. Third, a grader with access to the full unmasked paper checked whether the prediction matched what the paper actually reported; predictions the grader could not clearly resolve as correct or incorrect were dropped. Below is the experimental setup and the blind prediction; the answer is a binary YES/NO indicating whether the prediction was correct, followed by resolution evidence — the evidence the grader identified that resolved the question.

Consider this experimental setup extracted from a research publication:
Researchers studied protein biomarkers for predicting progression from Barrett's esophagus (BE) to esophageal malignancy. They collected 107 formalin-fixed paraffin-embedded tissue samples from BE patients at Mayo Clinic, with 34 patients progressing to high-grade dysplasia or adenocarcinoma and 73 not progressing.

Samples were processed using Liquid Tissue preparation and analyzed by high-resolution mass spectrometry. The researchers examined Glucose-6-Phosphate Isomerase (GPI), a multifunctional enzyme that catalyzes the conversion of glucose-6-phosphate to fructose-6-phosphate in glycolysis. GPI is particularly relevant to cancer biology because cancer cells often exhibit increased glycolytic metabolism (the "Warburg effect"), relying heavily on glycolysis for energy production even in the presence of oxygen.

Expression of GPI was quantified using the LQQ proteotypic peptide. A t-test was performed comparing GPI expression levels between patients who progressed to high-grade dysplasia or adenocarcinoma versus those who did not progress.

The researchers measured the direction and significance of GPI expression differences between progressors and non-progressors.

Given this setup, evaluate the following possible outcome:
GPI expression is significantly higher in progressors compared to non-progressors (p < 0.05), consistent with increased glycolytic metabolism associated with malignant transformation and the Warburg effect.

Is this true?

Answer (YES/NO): NO